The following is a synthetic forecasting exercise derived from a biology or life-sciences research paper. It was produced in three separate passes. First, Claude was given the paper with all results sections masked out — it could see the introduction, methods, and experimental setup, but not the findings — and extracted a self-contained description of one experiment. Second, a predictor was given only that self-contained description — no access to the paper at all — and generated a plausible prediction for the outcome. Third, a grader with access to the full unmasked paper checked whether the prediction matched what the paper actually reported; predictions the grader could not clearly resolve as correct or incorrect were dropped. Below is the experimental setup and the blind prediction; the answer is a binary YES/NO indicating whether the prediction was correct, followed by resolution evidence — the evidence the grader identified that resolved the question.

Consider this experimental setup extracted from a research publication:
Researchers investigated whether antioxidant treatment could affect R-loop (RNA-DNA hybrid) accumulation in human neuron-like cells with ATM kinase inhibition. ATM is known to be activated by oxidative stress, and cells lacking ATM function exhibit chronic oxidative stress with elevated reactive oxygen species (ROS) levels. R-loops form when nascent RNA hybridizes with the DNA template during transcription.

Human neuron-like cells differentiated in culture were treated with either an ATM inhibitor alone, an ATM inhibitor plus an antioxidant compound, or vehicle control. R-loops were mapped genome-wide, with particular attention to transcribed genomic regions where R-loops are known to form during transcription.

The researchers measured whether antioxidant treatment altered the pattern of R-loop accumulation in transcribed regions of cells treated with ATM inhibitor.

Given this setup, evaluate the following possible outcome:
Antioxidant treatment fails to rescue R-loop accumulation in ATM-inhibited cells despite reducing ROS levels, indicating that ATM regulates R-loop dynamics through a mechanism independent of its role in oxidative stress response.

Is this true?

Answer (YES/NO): NO